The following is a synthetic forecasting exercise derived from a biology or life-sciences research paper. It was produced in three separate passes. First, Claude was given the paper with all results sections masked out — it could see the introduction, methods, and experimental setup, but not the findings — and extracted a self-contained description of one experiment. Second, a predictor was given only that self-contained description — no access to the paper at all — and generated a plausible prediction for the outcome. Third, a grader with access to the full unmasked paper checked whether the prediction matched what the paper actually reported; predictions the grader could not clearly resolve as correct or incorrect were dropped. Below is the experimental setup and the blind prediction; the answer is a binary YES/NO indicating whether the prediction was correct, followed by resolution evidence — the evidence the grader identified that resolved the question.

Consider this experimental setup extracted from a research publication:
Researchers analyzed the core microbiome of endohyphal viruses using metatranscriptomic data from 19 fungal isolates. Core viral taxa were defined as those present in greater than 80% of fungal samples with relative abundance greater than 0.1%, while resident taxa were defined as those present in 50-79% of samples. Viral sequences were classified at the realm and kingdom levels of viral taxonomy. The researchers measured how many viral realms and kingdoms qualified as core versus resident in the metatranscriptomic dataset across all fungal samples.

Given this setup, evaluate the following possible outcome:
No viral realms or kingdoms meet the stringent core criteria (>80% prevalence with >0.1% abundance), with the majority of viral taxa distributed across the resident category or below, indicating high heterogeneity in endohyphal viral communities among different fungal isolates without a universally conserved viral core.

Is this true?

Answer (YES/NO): YES